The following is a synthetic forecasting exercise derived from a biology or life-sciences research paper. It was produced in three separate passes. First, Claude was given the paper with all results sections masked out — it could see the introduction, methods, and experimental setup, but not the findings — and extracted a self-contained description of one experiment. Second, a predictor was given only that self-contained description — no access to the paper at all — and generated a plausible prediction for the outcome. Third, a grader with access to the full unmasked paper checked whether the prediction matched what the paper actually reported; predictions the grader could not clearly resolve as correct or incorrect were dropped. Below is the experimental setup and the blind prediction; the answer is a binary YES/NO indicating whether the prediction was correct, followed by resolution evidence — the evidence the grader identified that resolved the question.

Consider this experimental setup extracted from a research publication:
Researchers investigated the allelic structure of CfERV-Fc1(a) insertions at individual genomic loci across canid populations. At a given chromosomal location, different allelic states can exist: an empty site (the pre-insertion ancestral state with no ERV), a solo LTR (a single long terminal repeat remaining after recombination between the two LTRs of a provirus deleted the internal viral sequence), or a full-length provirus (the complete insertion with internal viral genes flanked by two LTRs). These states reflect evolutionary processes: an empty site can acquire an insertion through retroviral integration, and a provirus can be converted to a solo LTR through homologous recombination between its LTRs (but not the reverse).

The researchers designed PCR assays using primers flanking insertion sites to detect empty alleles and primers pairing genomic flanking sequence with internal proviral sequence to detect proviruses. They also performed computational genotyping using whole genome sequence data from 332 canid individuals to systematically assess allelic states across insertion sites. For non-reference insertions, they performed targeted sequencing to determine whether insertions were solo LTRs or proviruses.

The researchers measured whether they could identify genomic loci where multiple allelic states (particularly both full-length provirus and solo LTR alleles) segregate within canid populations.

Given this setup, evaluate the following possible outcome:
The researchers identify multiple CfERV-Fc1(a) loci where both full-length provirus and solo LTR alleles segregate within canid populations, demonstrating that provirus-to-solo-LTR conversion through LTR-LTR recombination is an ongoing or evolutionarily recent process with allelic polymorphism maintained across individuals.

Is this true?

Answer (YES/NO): YES